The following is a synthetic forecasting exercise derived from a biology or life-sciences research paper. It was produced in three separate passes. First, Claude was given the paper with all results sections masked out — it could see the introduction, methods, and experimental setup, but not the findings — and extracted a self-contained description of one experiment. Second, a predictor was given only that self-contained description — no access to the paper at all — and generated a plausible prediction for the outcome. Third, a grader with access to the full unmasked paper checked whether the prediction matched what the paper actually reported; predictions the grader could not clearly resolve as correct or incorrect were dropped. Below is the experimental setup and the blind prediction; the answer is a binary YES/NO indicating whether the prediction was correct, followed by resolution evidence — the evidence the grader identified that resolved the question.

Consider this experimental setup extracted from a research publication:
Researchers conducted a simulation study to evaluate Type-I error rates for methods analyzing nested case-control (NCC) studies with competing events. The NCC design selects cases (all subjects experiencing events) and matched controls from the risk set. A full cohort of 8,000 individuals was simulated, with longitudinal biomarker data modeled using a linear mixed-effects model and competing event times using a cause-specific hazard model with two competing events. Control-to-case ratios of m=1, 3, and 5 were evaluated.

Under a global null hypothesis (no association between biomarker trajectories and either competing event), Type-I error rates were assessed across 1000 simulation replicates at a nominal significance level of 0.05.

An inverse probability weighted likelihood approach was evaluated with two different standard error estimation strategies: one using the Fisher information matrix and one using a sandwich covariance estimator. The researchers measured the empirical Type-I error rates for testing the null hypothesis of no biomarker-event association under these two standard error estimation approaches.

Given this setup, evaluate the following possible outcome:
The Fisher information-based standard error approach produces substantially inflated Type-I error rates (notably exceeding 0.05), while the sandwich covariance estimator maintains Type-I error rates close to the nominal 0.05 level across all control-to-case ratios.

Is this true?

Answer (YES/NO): YES